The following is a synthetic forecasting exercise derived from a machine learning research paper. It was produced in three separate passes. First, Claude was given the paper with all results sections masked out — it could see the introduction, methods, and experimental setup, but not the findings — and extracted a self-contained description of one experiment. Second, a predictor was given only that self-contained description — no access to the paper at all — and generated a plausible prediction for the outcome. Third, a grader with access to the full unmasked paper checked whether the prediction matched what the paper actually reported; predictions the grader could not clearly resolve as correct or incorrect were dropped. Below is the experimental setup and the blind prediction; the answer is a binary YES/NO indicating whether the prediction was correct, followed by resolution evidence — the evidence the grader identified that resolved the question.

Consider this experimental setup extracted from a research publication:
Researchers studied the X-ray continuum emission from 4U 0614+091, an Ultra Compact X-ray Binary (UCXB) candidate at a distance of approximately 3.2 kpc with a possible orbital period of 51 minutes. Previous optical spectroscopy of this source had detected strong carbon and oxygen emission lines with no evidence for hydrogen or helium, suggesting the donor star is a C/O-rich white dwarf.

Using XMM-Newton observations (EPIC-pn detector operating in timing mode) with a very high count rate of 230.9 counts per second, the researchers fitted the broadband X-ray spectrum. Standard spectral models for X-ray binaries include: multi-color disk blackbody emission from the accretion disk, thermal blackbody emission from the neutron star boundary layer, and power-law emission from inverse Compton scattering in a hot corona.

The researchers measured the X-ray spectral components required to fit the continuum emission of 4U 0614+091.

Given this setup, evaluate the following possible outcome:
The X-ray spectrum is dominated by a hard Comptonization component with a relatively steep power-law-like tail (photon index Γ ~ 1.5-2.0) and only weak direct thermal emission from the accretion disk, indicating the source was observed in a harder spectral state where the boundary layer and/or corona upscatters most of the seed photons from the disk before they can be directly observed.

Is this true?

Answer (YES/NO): NO